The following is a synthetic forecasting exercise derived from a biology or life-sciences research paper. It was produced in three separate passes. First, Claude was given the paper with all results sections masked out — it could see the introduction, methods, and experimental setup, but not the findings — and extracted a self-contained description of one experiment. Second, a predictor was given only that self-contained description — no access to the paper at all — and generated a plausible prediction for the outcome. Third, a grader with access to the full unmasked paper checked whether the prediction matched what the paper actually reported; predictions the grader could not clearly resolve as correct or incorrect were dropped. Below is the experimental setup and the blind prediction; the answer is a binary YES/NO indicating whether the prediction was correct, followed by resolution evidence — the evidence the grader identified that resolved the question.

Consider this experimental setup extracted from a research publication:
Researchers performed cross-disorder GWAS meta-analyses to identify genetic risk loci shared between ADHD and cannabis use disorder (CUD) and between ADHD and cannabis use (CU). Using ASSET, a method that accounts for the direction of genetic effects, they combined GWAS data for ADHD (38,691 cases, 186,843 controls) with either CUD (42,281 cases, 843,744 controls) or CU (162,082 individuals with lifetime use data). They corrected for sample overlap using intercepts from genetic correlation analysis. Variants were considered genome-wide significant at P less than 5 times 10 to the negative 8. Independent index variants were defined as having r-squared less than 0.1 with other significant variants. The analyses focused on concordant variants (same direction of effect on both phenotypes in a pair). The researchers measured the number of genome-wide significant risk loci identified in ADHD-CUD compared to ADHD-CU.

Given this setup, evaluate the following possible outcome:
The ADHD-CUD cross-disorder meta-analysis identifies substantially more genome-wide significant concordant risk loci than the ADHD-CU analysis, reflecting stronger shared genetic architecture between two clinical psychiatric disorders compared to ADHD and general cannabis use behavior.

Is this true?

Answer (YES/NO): YES